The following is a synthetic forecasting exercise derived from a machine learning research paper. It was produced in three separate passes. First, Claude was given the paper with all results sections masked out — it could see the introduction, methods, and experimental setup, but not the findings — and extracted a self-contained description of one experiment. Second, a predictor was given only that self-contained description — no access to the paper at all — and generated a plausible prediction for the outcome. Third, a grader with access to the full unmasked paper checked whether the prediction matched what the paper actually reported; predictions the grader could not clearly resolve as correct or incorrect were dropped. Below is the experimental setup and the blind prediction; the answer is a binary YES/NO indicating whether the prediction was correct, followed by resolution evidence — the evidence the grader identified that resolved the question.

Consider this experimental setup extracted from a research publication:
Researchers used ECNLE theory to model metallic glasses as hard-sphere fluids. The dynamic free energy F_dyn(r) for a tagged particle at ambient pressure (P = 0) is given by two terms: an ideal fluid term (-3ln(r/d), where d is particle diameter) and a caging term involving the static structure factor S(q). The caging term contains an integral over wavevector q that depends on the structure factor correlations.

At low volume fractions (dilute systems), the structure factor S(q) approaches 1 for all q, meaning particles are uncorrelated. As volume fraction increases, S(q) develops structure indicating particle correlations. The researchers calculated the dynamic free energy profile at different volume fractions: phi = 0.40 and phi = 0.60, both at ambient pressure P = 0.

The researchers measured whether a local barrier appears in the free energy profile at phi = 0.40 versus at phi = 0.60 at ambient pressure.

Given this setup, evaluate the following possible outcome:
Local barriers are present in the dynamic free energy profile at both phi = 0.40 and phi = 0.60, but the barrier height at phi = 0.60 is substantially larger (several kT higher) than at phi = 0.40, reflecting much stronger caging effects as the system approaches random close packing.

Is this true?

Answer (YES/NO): NO